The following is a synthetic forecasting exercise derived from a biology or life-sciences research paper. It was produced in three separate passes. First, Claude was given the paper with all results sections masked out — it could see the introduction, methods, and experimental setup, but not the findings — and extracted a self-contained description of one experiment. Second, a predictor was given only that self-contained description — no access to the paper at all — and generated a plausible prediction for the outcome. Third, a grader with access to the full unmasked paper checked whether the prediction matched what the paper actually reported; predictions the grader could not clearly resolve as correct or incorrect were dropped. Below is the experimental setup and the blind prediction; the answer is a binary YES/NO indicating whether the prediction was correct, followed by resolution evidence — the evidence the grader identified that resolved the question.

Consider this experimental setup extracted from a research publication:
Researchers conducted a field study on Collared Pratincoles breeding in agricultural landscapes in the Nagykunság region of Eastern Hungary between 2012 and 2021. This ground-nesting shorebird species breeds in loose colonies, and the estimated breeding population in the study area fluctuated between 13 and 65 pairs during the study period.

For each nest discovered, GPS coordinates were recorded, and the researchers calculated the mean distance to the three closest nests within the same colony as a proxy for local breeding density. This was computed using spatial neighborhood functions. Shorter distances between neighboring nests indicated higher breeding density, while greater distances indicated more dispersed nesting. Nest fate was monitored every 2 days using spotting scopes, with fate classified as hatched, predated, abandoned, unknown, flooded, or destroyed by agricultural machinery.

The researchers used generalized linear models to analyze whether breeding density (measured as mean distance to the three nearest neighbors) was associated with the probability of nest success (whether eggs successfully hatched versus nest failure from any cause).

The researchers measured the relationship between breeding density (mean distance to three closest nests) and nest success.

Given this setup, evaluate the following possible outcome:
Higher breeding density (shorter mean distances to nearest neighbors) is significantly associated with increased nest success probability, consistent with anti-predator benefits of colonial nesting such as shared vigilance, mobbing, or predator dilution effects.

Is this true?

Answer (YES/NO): YES